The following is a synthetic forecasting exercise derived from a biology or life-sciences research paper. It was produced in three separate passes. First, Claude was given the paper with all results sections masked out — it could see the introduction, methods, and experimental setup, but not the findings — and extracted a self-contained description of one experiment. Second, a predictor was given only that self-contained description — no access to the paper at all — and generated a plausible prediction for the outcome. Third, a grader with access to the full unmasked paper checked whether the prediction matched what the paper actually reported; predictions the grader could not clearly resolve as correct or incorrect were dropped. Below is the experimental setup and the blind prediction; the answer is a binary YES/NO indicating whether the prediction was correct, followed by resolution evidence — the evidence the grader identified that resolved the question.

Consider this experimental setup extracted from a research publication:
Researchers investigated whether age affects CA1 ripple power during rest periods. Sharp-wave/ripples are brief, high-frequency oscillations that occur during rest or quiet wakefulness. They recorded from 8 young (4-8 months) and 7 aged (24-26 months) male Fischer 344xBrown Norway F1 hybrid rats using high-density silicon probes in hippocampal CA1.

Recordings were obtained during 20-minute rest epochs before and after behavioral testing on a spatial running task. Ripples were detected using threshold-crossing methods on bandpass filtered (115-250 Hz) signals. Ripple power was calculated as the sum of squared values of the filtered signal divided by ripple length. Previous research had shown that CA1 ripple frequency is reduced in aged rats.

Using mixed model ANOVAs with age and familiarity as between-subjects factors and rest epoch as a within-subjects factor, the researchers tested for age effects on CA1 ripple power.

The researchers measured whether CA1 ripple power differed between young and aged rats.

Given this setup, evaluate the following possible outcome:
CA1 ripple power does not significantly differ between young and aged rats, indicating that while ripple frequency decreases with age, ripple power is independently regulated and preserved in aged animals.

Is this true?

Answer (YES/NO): YES